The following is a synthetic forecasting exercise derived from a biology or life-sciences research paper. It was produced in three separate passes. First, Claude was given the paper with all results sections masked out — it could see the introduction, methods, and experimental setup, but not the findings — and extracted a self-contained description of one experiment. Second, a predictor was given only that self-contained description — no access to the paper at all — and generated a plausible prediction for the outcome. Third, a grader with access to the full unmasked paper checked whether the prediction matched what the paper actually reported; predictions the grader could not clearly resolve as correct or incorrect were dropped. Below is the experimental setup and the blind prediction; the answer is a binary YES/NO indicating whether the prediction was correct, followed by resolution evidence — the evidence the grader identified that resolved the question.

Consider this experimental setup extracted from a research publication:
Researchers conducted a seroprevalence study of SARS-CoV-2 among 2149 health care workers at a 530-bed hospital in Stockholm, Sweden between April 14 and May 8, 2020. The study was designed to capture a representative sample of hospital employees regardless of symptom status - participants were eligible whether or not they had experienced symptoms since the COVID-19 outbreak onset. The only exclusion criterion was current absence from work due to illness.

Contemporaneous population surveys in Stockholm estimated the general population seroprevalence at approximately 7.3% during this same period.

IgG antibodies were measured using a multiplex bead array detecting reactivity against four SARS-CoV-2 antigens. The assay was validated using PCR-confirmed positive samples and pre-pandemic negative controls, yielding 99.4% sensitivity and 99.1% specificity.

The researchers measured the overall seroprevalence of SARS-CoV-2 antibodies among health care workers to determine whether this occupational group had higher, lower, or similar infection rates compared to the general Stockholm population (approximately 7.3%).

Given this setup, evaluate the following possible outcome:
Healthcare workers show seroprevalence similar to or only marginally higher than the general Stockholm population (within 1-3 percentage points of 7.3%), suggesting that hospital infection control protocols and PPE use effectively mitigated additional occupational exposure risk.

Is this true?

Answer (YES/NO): NO